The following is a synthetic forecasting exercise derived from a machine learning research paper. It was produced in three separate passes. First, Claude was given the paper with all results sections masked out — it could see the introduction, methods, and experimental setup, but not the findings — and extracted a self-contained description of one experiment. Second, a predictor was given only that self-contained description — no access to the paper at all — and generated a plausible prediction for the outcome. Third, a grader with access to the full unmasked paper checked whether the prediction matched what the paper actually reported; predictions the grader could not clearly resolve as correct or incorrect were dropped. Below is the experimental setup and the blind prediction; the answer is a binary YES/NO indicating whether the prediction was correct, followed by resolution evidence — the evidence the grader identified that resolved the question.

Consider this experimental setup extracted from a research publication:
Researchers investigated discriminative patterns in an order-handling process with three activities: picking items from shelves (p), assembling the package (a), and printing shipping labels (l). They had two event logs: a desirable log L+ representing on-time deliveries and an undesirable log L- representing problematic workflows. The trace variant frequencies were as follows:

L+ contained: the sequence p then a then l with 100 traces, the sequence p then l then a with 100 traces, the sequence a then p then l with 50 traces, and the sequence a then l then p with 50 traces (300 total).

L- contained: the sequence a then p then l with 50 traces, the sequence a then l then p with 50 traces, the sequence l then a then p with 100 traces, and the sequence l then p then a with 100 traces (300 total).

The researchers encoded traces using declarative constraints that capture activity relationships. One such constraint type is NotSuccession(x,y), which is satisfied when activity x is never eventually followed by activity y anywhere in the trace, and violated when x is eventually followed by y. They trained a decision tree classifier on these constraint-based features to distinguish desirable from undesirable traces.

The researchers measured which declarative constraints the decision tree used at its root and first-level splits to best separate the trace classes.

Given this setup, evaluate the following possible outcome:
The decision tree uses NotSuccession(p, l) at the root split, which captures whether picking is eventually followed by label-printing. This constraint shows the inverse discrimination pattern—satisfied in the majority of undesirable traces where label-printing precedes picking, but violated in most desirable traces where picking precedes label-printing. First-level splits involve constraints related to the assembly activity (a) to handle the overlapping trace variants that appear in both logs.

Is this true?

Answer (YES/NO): NO